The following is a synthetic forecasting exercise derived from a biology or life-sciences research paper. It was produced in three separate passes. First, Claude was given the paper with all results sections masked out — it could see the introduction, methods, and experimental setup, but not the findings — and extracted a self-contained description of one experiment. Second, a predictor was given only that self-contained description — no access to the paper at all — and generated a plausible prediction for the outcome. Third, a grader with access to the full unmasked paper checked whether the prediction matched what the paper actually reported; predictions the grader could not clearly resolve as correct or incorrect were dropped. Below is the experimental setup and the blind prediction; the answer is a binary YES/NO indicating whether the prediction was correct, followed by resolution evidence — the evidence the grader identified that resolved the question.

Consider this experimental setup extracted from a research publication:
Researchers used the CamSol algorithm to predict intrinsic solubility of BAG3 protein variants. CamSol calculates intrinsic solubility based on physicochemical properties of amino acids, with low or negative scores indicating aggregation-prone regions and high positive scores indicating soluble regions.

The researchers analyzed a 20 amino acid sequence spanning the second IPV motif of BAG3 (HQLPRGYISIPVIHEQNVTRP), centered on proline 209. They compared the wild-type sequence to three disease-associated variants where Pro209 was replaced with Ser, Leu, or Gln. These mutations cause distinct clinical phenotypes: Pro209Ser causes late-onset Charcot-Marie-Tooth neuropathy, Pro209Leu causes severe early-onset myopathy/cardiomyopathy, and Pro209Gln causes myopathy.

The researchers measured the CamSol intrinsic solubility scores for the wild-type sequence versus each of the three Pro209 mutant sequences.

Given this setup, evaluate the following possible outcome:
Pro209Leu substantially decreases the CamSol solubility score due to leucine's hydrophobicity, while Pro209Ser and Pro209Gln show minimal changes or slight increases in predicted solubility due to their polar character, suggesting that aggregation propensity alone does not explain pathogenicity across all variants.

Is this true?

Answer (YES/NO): NO